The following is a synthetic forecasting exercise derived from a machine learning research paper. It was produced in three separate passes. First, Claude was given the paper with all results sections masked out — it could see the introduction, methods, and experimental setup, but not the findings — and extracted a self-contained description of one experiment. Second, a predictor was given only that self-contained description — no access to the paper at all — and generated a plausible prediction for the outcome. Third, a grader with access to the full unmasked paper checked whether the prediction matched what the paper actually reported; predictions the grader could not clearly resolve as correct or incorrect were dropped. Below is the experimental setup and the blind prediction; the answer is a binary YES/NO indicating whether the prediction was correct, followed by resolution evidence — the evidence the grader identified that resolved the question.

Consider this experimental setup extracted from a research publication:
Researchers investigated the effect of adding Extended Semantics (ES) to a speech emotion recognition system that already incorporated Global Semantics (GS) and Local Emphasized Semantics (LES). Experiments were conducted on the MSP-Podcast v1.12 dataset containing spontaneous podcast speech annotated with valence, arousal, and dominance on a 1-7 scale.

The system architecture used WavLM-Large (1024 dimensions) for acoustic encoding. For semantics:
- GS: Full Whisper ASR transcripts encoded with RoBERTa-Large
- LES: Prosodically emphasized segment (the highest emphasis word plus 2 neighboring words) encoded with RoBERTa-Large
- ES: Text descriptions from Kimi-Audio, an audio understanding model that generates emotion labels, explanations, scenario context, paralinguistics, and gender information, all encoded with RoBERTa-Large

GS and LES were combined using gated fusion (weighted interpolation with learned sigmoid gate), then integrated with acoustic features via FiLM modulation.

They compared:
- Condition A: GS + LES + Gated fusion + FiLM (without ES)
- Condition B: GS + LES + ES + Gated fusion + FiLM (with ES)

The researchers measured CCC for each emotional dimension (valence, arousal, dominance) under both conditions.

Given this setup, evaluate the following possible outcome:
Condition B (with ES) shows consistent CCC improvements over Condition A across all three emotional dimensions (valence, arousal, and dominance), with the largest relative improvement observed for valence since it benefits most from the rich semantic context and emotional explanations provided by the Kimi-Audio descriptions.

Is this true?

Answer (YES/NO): NO